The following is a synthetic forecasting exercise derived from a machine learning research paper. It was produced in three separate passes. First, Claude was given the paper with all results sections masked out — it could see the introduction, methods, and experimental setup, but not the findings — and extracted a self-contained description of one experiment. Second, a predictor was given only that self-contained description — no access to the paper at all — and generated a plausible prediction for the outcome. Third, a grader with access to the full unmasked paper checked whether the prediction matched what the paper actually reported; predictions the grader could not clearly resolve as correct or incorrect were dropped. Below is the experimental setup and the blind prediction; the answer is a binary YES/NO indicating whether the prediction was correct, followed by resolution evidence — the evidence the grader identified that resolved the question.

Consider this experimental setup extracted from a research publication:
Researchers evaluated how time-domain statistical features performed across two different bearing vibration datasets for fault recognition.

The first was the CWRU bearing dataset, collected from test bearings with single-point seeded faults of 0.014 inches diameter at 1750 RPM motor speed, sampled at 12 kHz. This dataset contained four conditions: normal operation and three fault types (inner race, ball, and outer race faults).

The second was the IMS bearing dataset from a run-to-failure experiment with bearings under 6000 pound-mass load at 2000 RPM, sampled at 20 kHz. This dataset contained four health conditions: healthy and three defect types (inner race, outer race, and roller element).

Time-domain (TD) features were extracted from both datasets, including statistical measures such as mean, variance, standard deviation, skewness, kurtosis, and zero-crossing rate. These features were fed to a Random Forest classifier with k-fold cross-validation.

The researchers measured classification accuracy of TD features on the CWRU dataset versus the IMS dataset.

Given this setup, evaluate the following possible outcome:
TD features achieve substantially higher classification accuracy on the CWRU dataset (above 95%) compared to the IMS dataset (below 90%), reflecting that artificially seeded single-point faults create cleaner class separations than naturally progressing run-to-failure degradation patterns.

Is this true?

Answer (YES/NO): YES